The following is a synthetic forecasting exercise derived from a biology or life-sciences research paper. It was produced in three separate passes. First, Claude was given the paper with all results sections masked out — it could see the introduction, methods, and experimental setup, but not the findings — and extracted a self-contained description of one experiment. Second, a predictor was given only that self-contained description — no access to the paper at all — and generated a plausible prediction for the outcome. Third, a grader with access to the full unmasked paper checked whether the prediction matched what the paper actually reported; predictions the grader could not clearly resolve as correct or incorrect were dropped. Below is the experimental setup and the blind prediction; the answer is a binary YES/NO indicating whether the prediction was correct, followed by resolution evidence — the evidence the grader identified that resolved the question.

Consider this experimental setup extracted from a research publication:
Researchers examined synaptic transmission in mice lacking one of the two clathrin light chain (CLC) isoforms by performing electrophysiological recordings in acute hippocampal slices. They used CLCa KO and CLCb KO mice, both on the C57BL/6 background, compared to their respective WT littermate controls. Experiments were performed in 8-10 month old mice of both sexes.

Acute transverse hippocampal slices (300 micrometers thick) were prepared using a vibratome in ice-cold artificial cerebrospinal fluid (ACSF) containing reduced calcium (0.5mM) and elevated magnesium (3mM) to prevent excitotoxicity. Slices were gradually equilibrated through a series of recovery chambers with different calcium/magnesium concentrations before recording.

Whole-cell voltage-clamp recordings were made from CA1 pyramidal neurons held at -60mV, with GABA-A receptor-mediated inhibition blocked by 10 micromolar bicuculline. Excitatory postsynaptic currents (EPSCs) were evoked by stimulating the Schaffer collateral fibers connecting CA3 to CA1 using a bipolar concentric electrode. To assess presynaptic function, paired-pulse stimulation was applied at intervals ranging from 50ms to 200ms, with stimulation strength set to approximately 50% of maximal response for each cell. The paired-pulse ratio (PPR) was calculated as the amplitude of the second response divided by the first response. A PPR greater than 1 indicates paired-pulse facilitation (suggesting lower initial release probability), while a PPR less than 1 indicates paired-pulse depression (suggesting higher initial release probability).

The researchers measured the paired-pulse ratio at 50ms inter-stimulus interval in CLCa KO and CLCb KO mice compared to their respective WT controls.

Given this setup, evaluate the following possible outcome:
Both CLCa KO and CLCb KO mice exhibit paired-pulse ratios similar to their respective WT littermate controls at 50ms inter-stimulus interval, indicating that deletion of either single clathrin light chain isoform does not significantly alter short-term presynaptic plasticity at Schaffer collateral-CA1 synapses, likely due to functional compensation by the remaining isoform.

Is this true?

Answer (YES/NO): NO